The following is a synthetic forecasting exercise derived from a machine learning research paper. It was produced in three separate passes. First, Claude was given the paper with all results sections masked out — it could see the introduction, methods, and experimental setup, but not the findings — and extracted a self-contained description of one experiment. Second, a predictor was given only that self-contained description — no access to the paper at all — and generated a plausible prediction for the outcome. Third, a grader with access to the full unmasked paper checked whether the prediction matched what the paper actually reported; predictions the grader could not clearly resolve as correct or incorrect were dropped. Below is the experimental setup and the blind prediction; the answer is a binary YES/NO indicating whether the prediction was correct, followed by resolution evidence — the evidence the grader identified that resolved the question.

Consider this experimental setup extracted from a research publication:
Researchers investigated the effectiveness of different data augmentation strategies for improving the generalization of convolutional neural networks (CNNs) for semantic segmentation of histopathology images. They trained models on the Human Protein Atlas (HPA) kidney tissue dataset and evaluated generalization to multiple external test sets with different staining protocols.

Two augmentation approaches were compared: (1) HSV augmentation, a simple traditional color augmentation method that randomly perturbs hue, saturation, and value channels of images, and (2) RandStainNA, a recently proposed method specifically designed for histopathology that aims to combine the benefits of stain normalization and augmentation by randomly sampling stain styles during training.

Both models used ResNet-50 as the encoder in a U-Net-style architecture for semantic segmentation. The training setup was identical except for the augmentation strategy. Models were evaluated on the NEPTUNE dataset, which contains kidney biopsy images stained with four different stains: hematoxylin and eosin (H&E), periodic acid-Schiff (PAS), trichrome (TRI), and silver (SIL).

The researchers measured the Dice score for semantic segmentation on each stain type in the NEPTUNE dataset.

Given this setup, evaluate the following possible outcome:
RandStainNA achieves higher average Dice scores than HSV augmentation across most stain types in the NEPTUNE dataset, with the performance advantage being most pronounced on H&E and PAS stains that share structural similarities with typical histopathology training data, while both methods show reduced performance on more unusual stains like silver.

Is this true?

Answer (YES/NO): NO